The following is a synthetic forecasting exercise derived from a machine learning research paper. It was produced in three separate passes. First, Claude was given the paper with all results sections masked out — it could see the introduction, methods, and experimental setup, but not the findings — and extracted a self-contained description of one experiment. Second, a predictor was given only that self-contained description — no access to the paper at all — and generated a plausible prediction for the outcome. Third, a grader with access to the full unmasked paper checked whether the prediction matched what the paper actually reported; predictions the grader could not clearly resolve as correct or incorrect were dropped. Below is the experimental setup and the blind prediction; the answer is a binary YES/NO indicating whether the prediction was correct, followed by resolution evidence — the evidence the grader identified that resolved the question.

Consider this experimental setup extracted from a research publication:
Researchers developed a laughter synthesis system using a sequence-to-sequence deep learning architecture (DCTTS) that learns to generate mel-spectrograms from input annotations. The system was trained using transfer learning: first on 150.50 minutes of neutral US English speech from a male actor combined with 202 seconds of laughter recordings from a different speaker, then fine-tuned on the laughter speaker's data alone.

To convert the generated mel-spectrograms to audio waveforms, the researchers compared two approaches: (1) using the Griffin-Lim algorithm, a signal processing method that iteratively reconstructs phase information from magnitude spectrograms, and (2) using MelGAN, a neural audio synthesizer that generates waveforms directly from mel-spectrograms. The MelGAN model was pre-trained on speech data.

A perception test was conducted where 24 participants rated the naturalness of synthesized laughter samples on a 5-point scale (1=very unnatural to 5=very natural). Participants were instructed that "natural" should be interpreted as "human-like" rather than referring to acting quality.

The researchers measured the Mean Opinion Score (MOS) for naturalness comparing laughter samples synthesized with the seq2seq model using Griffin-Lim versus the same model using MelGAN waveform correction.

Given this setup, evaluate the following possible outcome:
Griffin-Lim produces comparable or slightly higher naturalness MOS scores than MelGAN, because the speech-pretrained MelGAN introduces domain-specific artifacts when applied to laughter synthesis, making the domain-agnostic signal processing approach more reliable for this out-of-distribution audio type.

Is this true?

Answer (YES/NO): NO